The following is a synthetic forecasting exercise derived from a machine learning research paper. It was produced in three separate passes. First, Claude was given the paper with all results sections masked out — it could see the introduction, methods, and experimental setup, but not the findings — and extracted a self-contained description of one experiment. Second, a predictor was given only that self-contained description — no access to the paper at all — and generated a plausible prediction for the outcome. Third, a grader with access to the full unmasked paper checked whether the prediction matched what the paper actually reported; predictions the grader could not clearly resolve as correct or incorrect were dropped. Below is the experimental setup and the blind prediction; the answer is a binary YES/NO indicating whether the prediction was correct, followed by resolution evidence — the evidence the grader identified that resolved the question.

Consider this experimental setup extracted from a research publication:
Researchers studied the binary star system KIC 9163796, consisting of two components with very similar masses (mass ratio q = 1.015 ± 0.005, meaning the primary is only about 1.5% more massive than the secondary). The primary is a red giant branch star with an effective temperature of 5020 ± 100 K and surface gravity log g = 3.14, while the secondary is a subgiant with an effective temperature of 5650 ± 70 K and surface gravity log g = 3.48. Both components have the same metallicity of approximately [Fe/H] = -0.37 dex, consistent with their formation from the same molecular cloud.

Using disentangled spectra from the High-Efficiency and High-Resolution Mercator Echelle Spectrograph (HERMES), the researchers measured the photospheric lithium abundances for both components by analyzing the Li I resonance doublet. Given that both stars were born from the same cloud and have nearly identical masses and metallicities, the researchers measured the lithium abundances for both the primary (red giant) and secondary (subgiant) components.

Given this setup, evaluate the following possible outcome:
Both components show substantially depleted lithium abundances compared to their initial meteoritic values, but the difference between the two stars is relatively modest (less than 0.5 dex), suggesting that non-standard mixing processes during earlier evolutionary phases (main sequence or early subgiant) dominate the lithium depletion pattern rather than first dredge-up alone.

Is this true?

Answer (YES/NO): NO